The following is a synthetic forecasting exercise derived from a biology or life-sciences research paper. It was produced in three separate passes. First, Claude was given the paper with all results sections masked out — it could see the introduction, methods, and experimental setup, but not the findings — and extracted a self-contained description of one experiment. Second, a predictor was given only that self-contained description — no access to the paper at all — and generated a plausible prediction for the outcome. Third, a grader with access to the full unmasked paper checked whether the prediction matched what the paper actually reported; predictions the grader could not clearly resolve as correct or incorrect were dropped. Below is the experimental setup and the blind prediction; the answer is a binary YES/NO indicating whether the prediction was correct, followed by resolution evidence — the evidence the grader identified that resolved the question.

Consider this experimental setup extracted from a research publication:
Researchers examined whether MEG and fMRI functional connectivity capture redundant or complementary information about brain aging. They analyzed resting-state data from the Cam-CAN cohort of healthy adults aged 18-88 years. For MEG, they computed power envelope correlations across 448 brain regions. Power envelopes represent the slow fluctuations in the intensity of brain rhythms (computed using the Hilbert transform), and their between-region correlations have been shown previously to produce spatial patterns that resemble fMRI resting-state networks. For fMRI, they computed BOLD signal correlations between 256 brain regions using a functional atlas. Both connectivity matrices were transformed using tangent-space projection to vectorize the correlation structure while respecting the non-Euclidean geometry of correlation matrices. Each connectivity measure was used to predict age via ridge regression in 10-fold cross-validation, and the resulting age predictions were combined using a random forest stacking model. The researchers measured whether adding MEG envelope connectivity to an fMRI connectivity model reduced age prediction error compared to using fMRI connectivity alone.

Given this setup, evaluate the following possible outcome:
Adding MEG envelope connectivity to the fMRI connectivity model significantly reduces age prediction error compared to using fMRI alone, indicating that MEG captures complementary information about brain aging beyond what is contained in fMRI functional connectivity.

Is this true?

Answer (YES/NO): YES